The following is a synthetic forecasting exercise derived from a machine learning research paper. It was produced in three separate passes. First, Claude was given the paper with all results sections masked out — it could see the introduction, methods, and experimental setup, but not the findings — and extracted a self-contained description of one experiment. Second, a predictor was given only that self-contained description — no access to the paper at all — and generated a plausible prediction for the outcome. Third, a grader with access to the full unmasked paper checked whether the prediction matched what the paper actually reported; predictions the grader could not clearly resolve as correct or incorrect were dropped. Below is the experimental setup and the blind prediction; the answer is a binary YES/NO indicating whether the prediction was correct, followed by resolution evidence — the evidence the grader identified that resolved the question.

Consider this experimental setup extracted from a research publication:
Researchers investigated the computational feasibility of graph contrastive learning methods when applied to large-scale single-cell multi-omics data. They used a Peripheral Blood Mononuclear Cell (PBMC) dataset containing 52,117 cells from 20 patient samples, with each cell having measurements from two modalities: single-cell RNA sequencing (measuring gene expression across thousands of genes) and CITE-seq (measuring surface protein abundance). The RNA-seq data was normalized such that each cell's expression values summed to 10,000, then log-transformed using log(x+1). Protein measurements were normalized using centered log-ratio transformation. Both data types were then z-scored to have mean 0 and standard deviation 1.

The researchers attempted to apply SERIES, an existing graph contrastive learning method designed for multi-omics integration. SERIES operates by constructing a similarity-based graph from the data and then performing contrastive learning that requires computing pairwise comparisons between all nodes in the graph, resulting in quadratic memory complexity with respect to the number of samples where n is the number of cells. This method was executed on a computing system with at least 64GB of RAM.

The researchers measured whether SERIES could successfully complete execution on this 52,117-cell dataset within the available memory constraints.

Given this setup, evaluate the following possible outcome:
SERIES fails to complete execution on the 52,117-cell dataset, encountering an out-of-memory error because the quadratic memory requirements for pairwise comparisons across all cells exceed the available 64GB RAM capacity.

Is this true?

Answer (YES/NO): YES